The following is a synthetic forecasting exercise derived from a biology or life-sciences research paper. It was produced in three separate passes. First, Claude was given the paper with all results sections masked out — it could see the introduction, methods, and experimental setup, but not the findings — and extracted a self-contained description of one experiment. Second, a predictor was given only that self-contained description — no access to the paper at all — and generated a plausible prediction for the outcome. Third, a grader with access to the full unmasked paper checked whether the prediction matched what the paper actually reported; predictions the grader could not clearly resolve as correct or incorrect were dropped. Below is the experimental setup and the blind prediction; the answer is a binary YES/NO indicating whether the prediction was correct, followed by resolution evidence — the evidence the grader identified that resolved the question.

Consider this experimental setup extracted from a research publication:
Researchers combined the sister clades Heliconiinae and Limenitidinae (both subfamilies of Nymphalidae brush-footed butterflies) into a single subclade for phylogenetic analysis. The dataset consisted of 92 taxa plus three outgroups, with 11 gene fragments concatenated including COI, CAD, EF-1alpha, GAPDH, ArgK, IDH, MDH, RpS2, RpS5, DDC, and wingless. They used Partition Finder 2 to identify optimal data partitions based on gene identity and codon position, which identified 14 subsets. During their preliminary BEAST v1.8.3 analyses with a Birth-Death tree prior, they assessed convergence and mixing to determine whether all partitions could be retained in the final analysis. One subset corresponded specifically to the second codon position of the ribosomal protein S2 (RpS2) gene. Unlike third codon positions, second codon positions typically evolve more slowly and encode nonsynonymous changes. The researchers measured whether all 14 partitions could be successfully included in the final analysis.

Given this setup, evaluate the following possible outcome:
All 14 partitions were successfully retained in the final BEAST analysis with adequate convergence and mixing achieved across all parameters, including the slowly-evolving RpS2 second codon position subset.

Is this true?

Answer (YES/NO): NO